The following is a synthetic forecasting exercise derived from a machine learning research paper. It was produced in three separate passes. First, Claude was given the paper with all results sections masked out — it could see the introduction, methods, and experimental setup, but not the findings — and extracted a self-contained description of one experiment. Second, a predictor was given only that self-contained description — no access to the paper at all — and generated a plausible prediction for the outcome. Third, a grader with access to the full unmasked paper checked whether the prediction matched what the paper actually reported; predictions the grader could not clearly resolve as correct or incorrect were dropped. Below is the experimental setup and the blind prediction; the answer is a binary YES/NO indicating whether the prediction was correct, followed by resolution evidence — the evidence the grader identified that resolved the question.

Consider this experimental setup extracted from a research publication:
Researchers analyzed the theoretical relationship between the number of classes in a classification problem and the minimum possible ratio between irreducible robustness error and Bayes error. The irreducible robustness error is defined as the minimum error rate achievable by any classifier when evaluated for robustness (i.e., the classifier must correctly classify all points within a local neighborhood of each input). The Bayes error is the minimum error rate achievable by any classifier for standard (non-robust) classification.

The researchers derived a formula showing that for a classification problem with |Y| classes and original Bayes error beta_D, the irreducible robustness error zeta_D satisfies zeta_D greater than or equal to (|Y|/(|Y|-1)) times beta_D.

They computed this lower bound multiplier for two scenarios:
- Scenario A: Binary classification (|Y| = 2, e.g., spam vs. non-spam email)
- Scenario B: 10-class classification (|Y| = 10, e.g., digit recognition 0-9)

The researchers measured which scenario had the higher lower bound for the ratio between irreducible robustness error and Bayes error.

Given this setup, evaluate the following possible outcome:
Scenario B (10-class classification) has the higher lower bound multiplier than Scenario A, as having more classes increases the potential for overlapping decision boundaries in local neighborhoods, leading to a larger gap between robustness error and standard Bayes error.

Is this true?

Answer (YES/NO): NO